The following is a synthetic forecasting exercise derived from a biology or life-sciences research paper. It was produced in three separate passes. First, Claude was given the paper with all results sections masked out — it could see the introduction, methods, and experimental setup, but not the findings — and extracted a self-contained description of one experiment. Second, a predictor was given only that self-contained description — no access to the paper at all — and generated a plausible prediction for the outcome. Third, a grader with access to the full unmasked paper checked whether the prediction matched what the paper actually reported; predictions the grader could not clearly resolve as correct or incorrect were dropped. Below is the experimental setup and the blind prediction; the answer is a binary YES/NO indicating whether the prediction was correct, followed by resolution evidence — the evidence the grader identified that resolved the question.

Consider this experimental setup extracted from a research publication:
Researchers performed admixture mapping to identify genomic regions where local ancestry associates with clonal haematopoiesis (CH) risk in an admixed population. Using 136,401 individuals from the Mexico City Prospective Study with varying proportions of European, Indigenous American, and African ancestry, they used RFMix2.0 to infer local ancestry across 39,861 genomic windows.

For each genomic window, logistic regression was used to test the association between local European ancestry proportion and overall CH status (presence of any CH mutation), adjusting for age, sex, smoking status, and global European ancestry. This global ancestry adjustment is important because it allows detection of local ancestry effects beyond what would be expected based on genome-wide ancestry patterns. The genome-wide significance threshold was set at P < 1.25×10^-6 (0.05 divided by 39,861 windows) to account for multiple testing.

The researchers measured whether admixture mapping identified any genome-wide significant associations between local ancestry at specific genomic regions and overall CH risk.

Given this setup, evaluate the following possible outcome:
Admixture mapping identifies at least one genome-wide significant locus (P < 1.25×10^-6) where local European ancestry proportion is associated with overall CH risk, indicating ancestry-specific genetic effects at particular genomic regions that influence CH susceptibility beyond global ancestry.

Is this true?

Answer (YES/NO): NO